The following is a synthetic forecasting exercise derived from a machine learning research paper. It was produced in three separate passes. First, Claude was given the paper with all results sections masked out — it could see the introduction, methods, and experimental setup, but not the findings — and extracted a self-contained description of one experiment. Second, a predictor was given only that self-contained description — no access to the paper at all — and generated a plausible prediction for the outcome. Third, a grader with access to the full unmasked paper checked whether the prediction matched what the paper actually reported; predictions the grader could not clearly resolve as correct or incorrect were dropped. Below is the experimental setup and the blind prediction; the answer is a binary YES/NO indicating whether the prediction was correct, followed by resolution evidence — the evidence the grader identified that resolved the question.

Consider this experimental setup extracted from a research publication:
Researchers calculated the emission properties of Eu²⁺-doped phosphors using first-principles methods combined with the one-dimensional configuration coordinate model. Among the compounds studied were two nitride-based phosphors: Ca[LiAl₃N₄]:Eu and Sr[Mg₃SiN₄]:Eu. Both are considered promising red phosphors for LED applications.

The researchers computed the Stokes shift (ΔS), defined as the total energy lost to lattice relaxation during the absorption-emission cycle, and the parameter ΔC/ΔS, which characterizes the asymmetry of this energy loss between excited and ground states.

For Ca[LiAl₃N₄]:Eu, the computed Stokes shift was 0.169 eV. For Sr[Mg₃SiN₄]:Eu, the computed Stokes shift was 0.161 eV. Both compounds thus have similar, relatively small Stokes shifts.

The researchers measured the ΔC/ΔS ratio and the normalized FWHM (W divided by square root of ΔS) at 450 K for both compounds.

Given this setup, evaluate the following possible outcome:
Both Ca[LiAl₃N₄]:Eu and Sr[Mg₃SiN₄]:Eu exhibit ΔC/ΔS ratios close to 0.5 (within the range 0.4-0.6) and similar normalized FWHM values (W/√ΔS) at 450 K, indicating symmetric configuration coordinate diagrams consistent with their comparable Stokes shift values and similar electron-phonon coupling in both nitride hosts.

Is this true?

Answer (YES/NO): NO